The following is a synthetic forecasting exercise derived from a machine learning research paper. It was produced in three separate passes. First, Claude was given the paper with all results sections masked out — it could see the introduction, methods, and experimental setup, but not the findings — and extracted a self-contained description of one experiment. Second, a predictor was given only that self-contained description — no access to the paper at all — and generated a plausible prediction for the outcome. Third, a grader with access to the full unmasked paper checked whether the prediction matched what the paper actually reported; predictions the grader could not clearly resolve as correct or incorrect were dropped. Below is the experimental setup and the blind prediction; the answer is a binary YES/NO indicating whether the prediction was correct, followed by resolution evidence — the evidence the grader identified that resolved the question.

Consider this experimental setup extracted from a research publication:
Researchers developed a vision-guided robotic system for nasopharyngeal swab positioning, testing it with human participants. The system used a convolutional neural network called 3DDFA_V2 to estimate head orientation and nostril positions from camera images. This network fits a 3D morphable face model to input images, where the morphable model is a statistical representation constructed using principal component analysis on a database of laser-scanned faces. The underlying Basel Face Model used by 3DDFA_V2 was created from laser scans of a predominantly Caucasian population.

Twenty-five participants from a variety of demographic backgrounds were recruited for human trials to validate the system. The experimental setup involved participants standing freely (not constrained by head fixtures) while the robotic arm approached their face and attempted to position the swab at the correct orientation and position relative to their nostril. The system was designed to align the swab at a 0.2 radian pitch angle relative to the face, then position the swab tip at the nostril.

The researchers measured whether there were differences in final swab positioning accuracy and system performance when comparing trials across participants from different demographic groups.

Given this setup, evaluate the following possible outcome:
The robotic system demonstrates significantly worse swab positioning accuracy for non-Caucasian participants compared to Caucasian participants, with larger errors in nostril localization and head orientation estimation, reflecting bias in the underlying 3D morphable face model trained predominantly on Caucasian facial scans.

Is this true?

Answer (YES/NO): NO